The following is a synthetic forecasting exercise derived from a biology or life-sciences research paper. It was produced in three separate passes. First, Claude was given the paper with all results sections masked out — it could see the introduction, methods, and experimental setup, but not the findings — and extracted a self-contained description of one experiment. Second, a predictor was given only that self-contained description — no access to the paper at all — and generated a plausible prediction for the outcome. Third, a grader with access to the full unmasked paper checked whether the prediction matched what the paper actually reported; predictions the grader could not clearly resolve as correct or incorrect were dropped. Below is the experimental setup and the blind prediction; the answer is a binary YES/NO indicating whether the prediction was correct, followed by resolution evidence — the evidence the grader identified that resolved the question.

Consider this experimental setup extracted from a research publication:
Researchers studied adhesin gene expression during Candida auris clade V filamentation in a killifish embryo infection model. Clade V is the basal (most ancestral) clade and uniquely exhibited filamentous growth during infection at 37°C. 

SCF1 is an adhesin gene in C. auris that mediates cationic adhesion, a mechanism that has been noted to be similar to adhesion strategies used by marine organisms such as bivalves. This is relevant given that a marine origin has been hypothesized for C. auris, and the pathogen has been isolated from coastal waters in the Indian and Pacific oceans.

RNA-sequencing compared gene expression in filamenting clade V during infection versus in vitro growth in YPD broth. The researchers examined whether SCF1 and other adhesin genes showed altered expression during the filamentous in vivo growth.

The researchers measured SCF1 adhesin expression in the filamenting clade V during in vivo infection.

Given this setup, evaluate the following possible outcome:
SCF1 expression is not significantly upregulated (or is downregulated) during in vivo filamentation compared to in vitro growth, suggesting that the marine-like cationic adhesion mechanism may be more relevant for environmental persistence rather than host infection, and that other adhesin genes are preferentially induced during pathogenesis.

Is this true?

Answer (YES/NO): NO